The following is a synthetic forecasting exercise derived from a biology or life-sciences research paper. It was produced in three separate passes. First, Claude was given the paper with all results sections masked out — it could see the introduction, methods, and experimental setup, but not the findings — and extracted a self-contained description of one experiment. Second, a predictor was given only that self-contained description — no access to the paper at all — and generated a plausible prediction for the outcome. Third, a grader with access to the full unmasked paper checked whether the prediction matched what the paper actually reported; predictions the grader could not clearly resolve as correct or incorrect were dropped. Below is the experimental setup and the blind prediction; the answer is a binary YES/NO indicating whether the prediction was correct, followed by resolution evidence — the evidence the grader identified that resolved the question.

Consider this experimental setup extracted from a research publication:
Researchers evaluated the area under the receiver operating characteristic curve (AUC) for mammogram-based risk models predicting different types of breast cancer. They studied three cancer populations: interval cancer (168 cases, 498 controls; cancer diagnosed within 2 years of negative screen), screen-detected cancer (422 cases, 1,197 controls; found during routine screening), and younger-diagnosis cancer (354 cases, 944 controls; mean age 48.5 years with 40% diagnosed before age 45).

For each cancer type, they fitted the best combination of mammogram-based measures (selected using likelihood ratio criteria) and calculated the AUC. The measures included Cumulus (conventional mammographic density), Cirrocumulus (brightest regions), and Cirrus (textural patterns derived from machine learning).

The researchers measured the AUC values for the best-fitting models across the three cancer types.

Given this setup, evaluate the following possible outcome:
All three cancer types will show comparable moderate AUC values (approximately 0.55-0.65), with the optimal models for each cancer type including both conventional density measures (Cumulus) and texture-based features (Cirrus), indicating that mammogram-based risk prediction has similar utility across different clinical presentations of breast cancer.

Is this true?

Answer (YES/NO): NO